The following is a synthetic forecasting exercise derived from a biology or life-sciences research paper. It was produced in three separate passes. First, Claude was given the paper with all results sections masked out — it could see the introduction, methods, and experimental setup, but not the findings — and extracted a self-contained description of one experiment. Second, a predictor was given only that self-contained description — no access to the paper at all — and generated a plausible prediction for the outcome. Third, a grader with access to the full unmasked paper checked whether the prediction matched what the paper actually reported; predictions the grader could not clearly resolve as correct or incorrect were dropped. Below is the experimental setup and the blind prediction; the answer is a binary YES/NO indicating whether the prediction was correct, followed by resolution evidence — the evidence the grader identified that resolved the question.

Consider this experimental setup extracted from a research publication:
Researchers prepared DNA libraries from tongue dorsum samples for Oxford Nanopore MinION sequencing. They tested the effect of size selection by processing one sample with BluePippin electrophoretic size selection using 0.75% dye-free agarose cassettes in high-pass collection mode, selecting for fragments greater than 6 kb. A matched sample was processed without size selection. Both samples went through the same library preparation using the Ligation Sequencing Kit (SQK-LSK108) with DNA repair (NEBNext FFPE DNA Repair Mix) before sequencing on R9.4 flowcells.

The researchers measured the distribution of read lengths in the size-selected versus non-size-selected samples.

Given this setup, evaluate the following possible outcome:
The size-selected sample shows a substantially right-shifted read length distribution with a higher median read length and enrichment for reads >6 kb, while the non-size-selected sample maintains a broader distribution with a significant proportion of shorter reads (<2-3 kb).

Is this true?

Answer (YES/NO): NO